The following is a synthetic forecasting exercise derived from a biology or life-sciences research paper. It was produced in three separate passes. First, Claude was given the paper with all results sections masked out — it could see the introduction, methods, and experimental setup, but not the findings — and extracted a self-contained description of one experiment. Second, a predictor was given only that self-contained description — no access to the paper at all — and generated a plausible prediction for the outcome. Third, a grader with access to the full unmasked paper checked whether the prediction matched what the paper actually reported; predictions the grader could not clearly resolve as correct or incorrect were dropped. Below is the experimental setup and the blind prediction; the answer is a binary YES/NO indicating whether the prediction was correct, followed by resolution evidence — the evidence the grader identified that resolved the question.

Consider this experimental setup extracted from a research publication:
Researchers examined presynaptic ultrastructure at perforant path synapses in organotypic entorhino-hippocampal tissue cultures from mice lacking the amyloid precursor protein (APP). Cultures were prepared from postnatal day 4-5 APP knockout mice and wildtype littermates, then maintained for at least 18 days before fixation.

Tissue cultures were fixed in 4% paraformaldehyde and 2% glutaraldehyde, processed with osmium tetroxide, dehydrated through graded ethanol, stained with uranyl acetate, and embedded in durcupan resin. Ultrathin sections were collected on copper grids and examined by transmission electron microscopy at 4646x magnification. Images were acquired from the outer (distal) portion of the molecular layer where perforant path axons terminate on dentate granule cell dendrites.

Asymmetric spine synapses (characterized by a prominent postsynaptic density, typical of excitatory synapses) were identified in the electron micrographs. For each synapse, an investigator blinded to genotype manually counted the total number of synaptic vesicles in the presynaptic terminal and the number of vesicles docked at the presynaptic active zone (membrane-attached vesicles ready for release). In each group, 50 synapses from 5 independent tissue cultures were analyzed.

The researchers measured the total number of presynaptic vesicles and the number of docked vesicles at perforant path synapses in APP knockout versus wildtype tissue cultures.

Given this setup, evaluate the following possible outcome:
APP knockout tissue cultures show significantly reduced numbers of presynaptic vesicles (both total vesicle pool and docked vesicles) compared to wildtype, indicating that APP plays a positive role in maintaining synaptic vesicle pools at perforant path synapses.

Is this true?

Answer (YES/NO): NO